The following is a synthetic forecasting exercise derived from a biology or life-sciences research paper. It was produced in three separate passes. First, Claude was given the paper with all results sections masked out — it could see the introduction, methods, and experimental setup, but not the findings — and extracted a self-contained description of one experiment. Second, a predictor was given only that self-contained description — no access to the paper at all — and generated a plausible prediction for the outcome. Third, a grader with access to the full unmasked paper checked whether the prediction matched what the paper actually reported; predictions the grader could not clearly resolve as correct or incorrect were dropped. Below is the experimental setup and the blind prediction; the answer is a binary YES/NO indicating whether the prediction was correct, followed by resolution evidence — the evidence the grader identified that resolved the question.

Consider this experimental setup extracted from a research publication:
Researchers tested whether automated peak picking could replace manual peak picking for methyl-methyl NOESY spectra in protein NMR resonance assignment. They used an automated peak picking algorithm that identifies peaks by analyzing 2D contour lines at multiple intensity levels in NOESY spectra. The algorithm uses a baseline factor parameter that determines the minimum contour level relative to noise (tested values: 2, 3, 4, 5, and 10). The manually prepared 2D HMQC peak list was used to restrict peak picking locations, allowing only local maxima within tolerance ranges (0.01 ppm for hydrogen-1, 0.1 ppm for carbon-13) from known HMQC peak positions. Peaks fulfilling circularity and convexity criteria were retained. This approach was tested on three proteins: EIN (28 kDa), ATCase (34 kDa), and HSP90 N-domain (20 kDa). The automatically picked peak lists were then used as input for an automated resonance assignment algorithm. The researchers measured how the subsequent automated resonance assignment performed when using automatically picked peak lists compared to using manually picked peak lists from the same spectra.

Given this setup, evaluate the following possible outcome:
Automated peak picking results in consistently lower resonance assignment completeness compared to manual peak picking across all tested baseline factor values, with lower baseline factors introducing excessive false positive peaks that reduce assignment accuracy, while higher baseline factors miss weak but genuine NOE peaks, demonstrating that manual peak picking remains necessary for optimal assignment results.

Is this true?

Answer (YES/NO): NO